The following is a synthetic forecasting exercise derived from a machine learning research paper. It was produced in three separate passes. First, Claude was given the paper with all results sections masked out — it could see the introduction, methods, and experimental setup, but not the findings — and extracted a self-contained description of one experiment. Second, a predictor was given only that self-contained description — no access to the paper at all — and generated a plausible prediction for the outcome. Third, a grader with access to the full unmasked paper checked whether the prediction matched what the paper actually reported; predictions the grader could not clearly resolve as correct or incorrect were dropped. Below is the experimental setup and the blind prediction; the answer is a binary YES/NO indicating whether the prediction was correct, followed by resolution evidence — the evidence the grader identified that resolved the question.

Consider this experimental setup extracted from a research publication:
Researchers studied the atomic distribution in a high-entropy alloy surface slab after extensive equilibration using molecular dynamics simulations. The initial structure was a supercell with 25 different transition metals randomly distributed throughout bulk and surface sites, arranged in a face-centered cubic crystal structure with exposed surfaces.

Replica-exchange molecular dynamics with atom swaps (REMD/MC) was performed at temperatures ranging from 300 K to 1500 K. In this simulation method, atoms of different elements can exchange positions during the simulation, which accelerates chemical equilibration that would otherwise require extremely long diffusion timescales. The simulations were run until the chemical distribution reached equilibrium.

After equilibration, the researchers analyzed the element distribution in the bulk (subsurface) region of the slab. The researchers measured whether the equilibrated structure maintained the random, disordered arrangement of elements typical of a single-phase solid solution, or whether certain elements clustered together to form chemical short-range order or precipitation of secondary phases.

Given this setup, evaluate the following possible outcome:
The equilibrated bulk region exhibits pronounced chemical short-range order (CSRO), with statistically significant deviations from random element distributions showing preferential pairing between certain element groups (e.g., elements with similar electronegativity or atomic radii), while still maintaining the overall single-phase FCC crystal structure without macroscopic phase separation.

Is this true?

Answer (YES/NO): NO